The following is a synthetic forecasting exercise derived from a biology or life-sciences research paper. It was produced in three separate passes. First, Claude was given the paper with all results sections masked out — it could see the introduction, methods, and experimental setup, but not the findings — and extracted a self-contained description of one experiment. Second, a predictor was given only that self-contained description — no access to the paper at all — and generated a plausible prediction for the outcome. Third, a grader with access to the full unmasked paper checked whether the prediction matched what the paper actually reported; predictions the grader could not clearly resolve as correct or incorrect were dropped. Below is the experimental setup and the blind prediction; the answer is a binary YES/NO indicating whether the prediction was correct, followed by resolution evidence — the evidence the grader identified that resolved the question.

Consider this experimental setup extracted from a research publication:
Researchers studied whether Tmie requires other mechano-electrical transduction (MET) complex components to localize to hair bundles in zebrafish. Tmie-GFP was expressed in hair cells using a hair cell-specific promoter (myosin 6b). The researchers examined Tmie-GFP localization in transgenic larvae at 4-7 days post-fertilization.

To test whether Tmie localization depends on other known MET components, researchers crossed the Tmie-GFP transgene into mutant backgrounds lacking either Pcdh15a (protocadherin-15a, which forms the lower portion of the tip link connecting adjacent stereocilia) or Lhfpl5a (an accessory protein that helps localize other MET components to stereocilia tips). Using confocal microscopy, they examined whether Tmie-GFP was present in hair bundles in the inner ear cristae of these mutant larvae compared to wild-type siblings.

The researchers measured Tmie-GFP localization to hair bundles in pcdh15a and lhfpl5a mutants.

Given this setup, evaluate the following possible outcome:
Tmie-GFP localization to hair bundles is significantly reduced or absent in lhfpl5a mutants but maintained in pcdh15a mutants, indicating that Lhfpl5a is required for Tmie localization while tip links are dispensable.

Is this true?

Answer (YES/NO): NO